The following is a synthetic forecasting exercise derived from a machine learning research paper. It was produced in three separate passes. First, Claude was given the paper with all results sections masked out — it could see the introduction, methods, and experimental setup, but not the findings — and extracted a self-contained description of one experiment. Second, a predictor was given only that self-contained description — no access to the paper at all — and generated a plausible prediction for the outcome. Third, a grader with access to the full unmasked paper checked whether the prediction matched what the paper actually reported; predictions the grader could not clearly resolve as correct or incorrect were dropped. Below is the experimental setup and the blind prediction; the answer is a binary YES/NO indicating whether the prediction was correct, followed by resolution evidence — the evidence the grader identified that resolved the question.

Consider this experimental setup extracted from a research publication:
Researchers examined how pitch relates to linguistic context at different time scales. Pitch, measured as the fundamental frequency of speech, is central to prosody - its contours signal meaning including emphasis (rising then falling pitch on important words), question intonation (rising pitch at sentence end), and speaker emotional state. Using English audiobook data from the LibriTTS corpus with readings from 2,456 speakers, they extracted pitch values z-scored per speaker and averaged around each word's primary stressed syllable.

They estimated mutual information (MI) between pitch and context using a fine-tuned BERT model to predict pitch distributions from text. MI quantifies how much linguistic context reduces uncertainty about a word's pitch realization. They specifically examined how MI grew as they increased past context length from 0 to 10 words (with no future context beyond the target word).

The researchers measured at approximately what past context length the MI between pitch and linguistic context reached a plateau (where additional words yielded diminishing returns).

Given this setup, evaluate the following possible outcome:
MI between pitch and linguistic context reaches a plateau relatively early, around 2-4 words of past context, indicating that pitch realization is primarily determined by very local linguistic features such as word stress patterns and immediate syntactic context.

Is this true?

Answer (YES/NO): NO